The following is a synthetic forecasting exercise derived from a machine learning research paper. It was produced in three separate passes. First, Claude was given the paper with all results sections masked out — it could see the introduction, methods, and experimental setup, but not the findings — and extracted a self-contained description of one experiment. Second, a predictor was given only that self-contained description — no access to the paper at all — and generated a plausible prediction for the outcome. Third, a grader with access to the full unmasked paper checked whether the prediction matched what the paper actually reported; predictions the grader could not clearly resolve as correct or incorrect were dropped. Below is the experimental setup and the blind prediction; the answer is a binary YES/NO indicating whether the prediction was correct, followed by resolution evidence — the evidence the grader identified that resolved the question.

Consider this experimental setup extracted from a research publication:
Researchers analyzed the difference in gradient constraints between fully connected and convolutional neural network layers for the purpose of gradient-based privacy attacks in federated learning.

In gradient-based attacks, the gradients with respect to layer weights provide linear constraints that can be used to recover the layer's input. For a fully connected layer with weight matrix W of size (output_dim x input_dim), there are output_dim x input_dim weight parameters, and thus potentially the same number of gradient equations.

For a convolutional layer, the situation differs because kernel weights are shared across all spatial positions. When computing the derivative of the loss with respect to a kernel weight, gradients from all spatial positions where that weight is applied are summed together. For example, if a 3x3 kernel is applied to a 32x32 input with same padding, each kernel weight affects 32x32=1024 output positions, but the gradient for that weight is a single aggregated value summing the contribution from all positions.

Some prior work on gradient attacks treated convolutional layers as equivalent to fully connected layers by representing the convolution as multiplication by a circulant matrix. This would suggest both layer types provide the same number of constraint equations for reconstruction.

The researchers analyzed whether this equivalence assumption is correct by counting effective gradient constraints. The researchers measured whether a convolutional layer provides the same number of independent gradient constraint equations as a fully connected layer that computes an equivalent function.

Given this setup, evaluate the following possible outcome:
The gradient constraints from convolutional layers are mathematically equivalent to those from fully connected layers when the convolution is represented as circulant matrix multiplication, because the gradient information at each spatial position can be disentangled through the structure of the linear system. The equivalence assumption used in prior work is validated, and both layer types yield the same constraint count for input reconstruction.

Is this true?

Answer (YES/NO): NO